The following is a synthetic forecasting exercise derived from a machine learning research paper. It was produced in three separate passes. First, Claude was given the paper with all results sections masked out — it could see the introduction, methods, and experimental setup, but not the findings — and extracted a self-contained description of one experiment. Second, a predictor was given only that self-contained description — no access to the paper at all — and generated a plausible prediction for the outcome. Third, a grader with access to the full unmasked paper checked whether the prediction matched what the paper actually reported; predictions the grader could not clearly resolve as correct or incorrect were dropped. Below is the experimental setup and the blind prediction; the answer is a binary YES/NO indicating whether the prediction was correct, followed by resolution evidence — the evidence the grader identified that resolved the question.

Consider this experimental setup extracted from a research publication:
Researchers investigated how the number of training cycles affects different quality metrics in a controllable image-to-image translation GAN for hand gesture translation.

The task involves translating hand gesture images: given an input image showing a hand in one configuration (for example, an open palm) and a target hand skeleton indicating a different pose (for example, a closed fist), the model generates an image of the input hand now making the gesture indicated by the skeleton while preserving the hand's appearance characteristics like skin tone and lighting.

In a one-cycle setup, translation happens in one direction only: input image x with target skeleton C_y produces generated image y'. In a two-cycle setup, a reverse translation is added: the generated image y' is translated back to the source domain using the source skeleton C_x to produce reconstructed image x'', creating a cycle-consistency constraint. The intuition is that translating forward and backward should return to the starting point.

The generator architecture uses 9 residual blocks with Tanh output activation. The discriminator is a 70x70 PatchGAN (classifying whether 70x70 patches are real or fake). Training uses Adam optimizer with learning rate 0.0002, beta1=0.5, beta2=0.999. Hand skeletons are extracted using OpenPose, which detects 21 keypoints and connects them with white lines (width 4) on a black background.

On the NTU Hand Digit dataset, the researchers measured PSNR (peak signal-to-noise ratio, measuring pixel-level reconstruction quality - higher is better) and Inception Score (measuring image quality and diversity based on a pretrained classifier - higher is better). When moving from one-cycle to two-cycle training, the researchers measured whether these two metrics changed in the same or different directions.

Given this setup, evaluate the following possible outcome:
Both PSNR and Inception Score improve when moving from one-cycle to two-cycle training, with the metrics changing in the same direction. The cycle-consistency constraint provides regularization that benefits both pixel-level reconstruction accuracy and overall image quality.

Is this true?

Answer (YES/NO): NO